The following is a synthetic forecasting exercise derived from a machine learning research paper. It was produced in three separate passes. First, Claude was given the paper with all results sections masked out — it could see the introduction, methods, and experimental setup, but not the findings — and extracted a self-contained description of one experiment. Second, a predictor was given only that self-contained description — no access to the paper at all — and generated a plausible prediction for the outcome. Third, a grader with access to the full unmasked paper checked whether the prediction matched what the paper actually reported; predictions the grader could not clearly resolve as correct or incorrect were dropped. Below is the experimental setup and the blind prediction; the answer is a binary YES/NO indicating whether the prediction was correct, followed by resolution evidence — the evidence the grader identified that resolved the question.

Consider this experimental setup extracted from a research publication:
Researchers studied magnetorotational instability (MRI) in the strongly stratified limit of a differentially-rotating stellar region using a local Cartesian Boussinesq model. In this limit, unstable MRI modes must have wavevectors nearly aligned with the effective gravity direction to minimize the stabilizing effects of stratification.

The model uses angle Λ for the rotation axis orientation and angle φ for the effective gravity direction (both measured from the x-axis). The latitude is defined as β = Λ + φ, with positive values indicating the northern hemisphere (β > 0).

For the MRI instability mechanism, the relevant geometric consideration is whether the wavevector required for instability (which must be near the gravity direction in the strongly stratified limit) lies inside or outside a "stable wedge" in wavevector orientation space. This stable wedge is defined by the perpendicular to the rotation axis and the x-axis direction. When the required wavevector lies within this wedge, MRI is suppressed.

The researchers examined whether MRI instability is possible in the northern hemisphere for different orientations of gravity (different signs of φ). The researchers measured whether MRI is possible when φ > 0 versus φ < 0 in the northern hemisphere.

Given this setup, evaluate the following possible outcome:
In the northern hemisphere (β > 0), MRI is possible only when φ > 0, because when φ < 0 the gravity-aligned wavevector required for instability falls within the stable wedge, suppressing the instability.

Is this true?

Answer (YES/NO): YES